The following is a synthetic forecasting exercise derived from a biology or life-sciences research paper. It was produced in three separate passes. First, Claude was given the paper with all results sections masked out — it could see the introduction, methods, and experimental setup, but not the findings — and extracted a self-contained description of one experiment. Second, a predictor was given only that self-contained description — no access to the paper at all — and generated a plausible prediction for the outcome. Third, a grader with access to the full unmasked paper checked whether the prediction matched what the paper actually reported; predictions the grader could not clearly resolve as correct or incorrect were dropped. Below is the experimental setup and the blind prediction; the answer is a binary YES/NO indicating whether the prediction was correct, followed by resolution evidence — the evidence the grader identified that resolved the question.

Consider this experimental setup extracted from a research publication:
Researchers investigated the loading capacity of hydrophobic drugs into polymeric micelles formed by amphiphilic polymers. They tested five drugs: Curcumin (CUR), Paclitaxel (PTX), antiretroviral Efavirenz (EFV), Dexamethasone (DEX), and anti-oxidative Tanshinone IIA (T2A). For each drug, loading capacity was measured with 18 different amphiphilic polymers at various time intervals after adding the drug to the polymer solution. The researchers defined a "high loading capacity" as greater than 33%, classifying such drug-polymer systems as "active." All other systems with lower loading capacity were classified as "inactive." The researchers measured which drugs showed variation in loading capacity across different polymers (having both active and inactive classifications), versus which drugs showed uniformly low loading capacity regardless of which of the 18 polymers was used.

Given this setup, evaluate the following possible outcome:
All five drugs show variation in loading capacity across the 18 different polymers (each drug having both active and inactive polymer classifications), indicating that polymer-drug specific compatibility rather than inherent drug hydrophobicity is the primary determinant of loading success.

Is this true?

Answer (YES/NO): NO